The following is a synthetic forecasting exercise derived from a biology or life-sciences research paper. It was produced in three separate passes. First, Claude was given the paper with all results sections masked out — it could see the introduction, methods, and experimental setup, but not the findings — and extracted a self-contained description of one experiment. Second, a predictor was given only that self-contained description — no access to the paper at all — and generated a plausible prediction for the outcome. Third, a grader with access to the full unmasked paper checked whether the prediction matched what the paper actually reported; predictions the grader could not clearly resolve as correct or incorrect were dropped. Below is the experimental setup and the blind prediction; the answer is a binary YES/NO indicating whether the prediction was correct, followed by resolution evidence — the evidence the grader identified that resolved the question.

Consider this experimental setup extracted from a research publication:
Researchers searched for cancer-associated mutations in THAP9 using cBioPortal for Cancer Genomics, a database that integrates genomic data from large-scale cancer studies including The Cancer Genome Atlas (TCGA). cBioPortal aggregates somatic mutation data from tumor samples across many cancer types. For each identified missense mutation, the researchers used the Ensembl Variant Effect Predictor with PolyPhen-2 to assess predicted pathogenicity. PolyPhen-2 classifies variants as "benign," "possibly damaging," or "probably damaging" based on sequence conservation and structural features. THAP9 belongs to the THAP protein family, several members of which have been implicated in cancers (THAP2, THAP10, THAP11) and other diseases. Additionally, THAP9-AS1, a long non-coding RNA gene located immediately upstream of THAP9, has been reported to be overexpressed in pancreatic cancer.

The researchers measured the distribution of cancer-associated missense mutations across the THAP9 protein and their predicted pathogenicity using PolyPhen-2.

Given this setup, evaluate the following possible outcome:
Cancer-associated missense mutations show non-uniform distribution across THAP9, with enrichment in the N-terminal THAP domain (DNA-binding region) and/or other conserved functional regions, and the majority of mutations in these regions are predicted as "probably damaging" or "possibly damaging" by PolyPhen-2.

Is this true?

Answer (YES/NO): NO